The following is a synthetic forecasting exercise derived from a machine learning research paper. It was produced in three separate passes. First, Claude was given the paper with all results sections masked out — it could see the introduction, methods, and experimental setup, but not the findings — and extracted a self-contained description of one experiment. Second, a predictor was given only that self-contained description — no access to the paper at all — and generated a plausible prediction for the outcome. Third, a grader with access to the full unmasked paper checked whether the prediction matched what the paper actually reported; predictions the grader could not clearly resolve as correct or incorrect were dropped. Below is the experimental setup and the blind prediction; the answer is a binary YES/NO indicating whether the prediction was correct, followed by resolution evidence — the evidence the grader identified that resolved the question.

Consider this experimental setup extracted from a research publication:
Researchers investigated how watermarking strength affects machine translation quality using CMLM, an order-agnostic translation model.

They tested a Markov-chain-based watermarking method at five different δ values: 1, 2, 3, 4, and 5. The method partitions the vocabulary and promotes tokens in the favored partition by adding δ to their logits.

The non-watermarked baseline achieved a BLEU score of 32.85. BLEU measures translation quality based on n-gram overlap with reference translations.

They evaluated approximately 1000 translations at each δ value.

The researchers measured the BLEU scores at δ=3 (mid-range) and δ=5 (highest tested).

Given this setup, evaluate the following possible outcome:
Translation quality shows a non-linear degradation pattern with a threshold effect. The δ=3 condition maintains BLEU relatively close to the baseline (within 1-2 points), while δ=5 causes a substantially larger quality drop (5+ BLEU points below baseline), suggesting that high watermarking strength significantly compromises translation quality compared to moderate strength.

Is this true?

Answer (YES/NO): YES